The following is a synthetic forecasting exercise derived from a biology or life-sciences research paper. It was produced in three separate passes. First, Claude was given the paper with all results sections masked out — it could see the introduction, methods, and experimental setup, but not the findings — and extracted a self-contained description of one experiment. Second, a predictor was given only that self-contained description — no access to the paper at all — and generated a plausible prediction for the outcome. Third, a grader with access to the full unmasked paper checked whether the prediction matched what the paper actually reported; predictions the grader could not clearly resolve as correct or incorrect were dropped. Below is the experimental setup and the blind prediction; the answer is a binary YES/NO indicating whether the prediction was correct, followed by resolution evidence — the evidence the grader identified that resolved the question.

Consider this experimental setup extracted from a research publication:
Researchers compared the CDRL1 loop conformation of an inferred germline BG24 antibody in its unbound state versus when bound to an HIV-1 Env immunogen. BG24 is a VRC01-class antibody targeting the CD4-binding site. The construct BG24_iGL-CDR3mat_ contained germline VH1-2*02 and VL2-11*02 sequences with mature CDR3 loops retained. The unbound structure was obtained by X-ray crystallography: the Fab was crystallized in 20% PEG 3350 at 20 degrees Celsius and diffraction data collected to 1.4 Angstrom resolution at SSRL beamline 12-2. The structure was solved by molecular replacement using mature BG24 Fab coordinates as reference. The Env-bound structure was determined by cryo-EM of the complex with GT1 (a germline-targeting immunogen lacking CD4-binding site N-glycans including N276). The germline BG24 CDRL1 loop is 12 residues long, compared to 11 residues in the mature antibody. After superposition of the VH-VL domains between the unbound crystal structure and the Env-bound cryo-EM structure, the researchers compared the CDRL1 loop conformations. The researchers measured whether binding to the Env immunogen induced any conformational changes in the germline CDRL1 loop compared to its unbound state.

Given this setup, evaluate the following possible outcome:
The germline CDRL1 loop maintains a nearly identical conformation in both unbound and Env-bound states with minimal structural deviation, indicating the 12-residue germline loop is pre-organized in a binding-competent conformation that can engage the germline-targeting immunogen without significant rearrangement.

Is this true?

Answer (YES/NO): NO